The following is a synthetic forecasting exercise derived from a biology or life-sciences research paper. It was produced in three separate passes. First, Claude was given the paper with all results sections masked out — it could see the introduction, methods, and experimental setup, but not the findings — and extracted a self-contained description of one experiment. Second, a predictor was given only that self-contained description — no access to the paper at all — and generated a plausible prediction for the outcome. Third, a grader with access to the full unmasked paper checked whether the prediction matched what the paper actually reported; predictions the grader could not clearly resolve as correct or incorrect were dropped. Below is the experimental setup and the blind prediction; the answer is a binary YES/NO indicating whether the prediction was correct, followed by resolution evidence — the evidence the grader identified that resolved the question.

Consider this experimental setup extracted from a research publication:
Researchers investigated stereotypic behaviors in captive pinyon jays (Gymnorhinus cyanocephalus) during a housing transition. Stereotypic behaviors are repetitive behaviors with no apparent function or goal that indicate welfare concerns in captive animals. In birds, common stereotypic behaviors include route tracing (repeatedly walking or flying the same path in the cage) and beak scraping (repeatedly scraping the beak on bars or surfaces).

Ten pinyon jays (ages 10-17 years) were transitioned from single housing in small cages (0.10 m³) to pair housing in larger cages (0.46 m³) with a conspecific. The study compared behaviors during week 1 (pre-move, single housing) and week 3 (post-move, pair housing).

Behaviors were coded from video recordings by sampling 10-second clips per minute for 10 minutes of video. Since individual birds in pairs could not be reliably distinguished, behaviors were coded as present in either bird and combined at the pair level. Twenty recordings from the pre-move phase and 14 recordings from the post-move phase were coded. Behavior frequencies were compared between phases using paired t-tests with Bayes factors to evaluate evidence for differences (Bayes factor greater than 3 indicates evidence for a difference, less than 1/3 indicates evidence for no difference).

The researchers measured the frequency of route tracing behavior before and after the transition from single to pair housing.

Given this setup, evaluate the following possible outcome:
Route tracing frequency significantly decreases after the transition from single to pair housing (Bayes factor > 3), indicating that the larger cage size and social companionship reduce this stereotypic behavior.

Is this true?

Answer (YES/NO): YES